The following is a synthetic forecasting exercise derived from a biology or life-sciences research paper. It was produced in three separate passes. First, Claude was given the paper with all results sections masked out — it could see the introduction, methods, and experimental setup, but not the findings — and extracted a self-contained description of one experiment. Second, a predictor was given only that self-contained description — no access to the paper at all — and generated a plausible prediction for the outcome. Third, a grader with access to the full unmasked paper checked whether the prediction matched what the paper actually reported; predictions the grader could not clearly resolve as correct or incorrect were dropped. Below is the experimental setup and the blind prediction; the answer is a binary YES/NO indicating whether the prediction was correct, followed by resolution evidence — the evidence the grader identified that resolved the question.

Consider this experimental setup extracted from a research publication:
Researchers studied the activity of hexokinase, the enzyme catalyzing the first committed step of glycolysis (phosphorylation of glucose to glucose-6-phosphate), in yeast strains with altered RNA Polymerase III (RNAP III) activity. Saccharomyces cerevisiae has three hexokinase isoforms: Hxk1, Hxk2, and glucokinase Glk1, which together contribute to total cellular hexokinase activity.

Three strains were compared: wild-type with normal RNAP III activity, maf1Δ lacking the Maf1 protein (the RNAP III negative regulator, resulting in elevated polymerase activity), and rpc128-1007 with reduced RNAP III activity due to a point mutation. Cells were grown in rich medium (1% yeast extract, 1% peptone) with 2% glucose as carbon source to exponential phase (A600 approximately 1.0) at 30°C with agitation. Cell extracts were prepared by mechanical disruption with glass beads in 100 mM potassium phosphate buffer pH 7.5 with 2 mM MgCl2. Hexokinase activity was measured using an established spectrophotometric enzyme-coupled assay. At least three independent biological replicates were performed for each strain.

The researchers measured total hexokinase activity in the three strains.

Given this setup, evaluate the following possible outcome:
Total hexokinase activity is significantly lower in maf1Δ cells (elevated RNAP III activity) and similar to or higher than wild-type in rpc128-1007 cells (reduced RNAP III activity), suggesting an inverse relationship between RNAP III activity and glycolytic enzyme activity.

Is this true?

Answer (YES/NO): NO